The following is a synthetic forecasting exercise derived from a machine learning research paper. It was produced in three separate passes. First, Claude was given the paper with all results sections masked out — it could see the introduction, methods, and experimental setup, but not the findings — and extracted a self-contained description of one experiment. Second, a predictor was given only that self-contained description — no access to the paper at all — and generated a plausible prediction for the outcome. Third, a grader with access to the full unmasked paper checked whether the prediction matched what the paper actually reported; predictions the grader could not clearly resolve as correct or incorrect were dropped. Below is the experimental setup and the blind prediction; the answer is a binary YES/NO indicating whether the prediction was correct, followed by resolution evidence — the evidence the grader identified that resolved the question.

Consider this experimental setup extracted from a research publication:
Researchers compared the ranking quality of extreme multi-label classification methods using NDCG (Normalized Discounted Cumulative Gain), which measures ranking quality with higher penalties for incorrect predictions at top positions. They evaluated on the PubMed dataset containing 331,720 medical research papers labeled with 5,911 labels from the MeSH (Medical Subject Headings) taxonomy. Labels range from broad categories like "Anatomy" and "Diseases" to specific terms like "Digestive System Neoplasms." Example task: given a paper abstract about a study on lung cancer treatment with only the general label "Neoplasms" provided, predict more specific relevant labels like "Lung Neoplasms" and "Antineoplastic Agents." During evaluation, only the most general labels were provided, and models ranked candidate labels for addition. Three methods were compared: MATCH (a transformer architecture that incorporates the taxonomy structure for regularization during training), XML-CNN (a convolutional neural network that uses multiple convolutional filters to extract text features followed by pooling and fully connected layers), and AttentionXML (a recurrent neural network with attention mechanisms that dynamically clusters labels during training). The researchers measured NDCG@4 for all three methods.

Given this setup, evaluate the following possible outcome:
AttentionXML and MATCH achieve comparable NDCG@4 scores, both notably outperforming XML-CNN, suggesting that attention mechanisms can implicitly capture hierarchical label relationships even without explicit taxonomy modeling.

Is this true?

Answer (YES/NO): NO